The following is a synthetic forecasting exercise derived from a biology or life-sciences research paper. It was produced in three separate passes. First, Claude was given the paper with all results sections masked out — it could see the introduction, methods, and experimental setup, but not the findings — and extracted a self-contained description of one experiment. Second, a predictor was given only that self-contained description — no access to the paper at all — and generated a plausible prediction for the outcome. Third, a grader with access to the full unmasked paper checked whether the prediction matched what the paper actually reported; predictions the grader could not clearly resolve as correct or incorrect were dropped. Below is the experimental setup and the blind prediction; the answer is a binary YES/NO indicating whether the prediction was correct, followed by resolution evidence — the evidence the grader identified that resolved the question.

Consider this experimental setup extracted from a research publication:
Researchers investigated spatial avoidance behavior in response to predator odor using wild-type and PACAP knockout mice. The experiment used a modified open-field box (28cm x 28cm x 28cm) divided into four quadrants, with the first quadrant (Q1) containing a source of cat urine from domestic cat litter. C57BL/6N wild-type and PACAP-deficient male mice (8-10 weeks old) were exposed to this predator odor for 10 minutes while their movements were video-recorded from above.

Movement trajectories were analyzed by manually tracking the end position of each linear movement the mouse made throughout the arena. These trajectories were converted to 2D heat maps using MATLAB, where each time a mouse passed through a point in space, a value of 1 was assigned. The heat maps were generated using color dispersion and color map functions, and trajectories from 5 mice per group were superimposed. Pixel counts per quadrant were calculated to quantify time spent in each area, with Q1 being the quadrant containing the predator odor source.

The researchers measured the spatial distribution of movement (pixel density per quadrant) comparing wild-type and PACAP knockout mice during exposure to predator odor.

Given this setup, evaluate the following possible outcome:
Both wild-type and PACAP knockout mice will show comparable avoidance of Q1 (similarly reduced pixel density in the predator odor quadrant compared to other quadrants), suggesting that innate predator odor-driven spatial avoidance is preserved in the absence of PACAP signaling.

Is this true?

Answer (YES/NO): NO